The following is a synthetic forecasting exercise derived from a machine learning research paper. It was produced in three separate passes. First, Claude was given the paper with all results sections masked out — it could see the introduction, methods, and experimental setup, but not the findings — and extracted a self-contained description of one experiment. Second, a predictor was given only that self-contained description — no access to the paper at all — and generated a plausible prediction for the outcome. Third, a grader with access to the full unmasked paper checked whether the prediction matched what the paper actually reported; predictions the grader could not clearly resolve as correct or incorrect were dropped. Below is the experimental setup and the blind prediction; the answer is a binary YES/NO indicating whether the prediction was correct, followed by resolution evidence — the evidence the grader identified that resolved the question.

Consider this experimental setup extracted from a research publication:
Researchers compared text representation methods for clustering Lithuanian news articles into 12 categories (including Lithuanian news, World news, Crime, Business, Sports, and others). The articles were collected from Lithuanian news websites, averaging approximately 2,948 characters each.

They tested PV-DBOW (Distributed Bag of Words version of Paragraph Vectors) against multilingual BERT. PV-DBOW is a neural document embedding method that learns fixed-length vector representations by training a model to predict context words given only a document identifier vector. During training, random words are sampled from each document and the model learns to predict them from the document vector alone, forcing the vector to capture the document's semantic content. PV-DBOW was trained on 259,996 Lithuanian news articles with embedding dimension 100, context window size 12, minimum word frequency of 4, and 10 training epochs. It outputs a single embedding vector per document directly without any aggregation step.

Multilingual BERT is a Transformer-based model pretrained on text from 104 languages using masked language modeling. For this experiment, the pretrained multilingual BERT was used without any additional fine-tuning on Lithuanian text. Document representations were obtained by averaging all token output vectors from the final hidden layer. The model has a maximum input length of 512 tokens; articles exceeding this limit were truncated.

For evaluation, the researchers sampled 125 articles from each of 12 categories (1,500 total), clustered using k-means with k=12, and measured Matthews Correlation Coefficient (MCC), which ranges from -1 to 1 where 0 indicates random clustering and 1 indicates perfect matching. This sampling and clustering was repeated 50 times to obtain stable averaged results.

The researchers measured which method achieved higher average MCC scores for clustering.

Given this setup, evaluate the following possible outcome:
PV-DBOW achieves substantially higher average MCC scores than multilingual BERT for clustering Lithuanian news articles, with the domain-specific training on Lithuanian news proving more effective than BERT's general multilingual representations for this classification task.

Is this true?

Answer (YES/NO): YES